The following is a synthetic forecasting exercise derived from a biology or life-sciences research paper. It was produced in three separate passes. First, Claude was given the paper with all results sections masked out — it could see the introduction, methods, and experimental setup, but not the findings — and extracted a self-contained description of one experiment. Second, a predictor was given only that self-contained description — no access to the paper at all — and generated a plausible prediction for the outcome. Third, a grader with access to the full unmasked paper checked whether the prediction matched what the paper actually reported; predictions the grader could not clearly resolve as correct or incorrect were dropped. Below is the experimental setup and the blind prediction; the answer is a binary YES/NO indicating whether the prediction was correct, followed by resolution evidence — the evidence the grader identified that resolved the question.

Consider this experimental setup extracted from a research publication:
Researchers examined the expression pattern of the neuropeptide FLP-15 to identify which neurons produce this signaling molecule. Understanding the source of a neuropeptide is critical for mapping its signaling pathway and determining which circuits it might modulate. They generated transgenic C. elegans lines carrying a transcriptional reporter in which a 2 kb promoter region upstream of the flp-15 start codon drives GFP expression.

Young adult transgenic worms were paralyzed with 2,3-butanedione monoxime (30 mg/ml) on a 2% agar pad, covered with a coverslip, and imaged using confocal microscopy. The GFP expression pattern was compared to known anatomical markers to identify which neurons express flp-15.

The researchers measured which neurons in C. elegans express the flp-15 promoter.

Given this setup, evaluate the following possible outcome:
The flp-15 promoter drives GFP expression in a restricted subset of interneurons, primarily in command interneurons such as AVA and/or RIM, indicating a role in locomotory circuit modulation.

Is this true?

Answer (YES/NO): NO